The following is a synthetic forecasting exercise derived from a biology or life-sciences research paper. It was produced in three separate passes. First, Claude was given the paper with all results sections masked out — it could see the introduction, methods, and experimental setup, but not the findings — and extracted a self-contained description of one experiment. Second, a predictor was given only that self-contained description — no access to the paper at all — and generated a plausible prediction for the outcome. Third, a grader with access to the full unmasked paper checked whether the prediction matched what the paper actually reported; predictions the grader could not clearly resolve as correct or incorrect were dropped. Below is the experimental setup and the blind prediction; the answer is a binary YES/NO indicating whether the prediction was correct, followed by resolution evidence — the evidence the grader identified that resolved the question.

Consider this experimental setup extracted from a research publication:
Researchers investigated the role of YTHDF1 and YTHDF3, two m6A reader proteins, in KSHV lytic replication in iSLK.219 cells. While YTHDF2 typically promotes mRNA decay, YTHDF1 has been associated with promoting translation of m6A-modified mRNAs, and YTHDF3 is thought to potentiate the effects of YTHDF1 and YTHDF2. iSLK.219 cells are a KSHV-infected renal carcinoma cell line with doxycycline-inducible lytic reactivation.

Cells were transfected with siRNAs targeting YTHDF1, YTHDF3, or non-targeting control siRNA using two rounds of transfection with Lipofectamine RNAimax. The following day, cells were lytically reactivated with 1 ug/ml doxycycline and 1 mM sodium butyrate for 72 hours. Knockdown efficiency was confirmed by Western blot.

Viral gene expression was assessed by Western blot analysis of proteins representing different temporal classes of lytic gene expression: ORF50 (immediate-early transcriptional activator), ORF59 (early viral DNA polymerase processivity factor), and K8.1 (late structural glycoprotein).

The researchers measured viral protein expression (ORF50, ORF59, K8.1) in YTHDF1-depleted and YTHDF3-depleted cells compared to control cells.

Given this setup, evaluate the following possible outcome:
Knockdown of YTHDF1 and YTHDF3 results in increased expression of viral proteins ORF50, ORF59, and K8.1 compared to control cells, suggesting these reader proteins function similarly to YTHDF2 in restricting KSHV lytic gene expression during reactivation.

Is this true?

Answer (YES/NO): NO